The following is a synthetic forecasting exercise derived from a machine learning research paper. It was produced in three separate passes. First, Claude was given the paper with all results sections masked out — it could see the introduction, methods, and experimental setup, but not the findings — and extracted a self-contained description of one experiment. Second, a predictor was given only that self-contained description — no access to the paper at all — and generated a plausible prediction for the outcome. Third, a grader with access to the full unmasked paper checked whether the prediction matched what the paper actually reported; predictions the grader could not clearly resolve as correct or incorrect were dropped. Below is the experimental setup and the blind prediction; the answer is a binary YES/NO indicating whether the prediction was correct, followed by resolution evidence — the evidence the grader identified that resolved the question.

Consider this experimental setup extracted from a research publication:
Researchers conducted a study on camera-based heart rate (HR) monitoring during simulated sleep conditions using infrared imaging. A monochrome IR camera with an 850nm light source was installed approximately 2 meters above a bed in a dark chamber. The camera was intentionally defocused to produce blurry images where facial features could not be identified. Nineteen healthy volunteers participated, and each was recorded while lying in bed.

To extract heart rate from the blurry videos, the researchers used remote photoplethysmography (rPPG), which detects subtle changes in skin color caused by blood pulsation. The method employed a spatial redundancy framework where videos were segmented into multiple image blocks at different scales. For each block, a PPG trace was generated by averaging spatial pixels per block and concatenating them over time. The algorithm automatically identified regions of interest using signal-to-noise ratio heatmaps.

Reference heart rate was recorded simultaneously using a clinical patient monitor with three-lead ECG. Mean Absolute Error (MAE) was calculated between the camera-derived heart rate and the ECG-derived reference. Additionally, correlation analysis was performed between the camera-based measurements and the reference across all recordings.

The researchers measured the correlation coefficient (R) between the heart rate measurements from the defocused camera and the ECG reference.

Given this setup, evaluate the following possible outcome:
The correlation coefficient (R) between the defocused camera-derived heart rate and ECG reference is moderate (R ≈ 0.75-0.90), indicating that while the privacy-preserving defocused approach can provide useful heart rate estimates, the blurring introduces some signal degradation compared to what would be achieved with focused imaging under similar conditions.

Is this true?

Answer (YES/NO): NO